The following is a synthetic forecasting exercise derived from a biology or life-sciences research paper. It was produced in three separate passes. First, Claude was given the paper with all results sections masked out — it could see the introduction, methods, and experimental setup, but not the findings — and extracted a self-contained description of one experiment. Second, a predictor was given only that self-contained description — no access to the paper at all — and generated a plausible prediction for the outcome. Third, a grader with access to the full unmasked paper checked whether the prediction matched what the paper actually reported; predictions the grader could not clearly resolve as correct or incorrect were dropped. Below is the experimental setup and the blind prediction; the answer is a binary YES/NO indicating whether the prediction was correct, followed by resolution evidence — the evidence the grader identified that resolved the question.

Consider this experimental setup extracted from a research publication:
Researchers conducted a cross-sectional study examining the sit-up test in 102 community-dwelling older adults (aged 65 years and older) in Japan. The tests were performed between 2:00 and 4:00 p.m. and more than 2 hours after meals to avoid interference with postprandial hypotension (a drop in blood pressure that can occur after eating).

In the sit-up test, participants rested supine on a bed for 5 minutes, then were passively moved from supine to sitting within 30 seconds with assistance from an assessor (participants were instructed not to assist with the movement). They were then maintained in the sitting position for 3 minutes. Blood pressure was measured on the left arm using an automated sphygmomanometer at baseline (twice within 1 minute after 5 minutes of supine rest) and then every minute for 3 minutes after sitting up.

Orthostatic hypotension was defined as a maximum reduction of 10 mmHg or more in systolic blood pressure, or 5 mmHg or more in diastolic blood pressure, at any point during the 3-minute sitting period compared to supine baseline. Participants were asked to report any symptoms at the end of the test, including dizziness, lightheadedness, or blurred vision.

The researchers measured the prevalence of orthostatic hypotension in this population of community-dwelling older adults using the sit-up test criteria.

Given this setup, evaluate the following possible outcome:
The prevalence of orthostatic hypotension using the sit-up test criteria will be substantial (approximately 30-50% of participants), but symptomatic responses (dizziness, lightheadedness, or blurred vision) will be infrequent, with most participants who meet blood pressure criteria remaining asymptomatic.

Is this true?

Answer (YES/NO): YES